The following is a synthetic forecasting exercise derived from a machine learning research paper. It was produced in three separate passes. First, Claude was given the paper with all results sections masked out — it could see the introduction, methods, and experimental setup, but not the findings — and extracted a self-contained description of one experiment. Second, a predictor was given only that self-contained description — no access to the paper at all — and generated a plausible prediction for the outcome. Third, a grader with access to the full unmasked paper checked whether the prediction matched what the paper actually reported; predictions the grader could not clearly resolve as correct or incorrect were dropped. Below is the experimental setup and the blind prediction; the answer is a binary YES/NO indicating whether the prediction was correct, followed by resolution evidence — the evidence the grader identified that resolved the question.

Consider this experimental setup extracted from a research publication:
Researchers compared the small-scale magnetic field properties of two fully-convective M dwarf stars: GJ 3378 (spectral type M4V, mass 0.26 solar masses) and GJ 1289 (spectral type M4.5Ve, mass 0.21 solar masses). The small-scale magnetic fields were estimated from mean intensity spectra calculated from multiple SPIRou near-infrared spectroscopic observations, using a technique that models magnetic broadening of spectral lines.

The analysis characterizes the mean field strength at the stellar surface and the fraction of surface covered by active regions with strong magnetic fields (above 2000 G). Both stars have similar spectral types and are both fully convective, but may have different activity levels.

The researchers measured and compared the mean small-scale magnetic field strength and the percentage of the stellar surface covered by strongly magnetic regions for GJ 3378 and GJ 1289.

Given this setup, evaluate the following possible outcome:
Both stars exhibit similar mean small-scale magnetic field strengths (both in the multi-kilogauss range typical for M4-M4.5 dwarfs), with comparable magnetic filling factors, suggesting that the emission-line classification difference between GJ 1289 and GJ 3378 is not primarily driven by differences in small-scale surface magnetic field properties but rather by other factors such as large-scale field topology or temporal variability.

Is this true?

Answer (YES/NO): NO